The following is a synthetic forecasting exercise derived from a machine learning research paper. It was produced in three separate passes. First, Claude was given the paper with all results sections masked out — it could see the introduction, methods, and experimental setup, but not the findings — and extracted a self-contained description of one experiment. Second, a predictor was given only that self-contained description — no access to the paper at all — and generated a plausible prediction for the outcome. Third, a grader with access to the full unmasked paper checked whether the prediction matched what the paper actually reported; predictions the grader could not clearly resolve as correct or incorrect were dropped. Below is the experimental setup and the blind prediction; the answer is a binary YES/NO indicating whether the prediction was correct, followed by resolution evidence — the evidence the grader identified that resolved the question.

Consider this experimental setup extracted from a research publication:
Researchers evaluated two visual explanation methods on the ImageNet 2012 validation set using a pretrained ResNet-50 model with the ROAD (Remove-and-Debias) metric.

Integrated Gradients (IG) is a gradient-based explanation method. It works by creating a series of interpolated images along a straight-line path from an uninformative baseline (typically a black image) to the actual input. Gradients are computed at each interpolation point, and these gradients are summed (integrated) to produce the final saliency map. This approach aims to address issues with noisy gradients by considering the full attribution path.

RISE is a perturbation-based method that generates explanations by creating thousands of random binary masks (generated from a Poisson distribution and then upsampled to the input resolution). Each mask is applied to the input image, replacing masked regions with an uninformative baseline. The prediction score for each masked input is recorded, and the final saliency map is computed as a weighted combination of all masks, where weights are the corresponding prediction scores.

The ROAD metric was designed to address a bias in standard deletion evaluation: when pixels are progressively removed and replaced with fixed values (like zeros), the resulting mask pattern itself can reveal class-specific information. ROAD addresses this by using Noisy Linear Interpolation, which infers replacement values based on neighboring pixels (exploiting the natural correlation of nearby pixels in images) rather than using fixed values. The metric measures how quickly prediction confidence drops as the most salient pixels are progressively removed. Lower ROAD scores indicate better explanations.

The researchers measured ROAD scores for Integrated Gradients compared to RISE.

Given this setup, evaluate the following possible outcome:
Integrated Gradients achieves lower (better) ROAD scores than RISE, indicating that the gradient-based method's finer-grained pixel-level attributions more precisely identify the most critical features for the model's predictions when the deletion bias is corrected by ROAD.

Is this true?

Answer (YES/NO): NO